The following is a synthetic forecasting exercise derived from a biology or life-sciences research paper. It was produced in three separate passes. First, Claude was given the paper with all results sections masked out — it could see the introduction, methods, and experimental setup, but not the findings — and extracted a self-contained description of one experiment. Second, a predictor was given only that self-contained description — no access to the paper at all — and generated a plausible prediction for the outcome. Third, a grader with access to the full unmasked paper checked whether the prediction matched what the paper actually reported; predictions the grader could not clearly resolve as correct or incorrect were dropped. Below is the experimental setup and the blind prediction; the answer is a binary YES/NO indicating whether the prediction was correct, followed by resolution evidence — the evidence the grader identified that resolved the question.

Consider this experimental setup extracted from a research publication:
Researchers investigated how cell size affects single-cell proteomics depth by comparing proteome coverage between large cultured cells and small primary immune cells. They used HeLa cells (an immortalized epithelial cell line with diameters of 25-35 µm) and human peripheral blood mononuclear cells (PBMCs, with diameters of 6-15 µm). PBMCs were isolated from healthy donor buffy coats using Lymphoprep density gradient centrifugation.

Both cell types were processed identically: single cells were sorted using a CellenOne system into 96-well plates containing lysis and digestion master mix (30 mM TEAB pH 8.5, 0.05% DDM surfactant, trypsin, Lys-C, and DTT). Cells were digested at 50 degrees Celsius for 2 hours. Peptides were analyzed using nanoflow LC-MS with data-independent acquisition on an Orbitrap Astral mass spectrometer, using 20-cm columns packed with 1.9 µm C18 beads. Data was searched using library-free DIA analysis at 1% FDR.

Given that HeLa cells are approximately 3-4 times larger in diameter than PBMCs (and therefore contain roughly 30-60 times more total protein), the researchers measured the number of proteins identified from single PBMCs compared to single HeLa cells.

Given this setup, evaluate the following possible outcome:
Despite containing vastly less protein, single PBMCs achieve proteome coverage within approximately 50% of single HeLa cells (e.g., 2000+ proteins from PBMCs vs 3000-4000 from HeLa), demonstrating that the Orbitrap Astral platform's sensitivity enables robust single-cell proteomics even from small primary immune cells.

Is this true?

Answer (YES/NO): NO